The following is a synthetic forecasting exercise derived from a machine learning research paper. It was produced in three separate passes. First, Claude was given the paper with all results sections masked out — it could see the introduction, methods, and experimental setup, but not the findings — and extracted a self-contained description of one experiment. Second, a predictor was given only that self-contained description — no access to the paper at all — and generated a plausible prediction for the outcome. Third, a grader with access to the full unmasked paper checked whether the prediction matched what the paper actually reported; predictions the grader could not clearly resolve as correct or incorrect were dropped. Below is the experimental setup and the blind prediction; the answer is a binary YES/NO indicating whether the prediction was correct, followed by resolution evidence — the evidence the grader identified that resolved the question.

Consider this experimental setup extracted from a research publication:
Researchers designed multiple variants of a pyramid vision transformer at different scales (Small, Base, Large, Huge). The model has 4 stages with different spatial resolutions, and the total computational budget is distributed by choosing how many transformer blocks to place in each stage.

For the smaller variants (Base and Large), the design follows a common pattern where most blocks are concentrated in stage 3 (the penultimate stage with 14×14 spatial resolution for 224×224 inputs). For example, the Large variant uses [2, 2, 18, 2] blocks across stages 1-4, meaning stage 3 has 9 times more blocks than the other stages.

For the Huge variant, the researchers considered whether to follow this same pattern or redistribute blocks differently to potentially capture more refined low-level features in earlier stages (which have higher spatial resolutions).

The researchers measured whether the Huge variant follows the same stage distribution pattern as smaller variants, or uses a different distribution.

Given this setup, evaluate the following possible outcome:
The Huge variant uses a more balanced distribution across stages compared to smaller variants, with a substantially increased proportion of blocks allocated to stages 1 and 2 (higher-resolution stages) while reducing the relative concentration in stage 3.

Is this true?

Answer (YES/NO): YES